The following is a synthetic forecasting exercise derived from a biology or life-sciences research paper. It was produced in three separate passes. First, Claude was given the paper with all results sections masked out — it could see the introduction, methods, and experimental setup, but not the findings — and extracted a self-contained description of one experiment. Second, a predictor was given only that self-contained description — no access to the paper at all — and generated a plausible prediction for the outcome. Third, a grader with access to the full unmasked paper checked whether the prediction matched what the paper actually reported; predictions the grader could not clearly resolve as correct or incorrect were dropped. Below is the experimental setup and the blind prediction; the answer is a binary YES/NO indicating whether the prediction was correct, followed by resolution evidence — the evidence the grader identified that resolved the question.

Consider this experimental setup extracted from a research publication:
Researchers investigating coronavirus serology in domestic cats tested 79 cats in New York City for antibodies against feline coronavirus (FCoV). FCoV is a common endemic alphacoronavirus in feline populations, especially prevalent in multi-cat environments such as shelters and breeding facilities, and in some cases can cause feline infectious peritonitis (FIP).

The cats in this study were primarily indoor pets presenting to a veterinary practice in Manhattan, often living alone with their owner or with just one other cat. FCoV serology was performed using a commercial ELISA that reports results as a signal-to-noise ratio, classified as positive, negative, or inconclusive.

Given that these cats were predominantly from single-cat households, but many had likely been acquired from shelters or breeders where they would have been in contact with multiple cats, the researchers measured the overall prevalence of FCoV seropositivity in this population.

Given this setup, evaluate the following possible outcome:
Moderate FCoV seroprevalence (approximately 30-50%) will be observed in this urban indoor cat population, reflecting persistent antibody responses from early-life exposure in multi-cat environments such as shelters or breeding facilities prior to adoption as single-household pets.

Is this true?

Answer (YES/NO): NO